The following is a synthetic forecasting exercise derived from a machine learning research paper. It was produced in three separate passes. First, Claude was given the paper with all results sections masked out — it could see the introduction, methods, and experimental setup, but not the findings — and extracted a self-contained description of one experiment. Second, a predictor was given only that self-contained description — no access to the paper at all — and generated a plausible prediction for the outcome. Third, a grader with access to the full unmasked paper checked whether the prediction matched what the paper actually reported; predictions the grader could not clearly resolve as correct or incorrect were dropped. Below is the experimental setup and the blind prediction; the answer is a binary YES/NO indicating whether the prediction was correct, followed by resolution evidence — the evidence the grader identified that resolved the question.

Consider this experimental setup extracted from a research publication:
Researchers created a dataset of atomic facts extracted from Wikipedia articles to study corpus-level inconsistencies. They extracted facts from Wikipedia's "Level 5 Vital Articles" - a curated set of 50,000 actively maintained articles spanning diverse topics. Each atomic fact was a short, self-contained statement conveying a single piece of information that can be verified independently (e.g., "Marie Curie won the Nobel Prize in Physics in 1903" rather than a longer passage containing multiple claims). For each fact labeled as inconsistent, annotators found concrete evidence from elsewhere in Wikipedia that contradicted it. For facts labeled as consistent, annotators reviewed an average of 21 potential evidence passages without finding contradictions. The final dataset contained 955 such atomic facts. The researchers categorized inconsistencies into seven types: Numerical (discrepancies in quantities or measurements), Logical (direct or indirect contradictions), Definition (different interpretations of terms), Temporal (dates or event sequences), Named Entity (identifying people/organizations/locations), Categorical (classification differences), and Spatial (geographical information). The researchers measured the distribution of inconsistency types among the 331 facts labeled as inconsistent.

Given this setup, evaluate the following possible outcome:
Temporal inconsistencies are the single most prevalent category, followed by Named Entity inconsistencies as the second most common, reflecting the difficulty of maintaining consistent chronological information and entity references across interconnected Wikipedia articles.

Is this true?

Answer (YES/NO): NO